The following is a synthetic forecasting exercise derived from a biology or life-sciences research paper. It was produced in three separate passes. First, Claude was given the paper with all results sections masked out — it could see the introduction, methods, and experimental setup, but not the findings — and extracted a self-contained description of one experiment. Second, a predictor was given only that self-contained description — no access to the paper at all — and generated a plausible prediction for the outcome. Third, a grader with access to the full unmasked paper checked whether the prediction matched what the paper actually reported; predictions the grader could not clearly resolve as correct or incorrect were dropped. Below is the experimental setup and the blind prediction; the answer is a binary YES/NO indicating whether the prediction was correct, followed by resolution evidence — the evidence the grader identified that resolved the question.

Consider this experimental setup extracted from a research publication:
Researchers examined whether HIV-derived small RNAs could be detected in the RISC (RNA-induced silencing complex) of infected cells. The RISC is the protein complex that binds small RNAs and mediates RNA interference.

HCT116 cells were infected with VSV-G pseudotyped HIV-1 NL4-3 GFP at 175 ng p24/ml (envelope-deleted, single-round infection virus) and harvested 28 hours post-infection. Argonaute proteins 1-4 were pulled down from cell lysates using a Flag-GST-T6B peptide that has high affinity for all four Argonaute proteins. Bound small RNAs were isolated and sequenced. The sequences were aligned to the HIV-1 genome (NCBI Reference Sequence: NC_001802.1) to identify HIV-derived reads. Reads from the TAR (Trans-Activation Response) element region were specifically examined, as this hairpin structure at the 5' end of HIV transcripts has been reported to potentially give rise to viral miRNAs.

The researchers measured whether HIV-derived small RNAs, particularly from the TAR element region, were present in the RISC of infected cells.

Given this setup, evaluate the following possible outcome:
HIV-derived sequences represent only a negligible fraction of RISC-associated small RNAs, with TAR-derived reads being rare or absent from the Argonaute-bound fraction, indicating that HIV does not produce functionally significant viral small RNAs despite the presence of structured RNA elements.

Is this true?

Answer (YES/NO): NO